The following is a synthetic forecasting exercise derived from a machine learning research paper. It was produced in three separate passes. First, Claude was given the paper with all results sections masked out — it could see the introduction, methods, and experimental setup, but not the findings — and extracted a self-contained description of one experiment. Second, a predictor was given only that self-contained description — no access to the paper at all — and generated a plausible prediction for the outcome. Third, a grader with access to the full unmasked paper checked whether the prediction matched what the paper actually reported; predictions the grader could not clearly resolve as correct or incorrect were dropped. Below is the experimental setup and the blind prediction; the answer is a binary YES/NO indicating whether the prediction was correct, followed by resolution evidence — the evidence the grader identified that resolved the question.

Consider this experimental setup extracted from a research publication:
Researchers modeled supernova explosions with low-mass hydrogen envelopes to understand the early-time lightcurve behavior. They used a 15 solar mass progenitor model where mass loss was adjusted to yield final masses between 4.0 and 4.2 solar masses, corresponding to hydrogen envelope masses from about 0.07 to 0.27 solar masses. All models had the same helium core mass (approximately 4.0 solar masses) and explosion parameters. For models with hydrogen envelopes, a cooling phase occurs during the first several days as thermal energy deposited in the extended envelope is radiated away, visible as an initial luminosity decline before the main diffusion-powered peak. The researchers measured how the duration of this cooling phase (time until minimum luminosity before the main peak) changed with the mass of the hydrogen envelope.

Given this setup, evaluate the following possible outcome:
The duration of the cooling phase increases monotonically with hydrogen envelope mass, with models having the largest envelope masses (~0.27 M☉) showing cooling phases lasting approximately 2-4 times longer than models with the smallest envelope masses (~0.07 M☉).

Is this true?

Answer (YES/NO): NO